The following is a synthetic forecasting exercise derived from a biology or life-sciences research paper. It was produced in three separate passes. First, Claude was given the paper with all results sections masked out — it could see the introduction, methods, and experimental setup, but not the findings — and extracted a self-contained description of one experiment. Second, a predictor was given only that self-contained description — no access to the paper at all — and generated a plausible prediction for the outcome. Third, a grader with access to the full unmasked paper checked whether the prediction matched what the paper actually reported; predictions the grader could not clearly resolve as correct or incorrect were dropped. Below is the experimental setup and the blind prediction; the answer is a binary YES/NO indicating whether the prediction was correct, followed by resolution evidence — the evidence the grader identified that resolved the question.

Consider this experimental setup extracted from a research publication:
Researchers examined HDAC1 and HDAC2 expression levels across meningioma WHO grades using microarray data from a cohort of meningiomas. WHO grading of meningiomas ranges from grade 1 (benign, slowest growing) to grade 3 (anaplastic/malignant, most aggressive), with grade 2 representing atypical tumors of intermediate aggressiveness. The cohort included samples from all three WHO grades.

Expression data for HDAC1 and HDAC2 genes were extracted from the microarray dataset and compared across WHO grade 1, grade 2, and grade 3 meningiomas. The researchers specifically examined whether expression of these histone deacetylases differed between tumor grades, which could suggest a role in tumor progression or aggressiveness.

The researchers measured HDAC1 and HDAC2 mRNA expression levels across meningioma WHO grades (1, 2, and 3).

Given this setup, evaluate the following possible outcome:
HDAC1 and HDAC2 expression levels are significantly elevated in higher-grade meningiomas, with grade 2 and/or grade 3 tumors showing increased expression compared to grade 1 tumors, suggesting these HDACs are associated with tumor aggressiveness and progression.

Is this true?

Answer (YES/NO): NO